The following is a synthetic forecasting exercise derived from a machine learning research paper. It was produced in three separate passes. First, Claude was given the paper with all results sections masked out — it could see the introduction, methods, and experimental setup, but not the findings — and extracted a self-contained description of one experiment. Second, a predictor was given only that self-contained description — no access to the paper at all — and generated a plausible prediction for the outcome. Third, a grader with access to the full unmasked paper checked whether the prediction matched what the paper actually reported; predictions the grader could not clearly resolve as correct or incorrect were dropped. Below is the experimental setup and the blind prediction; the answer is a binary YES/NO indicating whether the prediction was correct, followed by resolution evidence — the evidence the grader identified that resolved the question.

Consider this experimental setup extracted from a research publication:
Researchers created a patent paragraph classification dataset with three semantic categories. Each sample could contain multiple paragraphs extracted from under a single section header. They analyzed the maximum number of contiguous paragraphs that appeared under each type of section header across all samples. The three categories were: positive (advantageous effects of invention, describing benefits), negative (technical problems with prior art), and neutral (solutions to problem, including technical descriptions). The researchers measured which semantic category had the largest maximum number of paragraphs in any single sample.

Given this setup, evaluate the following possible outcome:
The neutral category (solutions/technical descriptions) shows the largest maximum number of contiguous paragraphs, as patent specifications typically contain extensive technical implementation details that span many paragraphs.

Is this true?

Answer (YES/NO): YES